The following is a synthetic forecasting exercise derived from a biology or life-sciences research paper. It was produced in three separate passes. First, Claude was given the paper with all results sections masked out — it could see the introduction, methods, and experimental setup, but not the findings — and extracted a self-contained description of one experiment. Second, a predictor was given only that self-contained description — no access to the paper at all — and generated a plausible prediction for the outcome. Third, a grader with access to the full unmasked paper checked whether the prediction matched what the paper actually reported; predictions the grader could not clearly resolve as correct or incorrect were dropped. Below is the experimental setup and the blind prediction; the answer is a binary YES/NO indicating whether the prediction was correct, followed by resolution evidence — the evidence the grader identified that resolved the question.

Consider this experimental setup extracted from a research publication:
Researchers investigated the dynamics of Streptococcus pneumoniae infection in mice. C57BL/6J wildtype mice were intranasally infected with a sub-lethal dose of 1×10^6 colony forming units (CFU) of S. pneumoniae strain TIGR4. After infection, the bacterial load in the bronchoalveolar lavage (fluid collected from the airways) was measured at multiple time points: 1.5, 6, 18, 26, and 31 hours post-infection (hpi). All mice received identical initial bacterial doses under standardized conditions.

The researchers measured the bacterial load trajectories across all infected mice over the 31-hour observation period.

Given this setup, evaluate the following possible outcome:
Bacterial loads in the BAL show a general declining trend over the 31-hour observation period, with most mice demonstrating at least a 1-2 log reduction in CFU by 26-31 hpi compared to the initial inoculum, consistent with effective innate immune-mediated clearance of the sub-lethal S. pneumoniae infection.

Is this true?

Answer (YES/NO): NO